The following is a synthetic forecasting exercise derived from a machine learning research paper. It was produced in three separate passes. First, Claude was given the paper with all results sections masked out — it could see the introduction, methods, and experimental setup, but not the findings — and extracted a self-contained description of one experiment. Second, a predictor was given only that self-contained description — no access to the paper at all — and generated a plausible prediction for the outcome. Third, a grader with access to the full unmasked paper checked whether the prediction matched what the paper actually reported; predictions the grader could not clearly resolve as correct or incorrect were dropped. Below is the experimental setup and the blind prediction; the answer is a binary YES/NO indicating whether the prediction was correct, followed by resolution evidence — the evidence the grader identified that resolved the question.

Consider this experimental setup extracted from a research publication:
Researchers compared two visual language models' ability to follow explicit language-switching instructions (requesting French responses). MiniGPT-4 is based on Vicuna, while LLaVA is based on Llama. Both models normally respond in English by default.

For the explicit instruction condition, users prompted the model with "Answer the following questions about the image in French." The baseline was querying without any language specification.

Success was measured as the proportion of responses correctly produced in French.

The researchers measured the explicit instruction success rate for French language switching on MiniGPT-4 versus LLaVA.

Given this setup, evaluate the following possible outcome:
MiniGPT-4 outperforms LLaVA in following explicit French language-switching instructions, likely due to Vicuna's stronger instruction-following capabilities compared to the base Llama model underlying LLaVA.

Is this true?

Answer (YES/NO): YES